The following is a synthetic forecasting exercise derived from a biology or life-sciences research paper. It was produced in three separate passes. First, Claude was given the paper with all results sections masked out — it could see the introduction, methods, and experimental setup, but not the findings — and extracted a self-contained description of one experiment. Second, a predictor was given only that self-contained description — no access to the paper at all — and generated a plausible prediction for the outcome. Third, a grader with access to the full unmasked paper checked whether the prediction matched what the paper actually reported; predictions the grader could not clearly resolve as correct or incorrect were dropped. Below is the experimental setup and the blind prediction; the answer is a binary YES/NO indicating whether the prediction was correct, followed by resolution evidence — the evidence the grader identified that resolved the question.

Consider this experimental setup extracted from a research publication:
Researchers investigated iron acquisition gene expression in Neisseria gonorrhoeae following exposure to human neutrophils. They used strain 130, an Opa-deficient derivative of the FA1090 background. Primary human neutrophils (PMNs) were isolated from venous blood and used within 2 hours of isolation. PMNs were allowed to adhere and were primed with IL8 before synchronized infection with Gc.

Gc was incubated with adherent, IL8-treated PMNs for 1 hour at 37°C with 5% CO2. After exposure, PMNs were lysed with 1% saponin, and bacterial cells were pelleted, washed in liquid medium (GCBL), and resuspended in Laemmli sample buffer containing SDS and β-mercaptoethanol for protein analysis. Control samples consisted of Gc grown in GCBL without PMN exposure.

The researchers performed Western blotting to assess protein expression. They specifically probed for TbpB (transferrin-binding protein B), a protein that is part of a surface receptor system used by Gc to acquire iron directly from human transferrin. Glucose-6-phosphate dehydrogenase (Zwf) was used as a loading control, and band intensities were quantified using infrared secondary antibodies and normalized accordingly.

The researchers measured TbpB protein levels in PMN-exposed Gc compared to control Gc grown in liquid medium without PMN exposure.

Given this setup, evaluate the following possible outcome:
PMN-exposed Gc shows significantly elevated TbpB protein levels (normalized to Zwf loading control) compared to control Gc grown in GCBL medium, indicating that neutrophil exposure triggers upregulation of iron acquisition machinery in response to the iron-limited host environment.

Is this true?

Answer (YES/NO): NO